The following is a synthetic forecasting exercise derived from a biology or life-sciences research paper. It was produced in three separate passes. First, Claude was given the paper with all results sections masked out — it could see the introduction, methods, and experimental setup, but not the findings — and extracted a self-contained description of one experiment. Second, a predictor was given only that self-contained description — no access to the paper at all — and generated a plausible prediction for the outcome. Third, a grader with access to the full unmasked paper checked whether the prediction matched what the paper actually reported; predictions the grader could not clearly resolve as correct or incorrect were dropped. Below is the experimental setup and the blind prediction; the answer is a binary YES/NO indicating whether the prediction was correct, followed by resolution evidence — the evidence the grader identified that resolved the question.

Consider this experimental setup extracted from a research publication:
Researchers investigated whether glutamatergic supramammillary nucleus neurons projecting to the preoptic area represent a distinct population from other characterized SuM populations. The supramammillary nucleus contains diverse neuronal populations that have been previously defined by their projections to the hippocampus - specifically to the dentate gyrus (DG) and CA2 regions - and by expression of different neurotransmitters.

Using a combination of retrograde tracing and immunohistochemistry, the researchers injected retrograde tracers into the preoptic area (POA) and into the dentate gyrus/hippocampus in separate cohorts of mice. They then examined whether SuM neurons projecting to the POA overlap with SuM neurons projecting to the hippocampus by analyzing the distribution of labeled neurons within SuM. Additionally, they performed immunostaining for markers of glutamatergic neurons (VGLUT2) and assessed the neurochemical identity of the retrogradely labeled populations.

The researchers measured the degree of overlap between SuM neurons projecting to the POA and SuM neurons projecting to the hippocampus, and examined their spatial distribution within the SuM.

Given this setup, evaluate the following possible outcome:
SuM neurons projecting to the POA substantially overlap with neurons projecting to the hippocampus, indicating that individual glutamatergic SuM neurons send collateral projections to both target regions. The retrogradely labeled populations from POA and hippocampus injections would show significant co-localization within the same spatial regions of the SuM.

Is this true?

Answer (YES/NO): YES